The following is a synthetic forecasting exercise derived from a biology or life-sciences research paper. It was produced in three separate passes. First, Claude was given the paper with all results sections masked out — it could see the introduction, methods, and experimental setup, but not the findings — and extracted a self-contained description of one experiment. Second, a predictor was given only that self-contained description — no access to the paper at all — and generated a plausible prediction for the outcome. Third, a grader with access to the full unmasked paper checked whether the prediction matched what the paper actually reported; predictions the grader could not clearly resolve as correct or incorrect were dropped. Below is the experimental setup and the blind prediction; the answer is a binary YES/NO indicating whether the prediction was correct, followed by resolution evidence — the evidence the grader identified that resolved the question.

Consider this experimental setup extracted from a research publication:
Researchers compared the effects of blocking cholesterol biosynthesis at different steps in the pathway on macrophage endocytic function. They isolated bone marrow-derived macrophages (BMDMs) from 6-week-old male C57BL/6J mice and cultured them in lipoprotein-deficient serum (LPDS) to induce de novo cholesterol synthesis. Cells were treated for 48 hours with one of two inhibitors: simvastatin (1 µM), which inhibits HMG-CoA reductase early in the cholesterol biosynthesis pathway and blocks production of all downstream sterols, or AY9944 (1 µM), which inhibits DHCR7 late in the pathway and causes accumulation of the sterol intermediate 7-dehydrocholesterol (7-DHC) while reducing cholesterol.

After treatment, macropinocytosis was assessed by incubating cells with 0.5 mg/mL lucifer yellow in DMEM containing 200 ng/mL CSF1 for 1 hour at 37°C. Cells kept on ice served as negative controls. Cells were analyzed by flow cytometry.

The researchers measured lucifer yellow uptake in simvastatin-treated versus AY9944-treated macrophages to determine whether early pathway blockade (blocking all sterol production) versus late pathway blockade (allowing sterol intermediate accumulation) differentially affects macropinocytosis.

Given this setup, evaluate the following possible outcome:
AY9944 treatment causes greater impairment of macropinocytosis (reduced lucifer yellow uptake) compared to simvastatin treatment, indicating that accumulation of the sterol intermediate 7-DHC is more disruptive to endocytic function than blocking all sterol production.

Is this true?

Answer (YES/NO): YES